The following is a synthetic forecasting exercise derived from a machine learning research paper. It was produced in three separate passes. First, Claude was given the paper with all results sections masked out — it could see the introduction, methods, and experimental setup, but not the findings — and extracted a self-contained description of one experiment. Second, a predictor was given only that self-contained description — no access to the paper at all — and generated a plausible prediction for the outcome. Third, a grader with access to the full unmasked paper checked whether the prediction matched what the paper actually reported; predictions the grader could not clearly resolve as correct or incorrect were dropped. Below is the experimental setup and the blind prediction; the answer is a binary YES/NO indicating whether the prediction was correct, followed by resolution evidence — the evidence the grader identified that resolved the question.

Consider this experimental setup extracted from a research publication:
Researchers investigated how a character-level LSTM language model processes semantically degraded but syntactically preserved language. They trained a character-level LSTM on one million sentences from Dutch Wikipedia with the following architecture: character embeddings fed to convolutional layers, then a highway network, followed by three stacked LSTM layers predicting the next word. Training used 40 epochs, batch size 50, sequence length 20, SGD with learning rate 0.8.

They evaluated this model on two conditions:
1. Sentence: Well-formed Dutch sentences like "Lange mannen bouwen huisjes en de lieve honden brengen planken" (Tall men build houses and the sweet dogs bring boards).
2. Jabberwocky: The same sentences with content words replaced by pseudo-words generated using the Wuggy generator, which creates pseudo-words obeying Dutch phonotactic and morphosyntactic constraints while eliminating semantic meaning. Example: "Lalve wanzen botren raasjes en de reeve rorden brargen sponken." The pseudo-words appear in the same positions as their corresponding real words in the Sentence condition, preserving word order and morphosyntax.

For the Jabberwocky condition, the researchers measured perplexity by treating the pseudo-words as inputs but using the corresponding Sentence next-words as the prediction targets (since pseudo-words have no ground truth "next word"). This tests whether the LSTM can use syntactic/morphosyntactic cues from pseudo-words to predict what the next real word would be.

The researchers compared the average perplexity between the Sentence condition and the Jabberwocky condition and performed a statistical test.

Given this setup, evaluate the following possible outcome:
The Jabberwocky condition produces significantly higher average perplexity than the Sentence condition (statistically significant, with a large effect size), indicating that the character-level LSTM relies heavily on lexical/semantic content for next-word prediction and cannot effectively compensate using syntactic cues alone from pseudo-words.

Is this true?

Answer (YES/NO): NO